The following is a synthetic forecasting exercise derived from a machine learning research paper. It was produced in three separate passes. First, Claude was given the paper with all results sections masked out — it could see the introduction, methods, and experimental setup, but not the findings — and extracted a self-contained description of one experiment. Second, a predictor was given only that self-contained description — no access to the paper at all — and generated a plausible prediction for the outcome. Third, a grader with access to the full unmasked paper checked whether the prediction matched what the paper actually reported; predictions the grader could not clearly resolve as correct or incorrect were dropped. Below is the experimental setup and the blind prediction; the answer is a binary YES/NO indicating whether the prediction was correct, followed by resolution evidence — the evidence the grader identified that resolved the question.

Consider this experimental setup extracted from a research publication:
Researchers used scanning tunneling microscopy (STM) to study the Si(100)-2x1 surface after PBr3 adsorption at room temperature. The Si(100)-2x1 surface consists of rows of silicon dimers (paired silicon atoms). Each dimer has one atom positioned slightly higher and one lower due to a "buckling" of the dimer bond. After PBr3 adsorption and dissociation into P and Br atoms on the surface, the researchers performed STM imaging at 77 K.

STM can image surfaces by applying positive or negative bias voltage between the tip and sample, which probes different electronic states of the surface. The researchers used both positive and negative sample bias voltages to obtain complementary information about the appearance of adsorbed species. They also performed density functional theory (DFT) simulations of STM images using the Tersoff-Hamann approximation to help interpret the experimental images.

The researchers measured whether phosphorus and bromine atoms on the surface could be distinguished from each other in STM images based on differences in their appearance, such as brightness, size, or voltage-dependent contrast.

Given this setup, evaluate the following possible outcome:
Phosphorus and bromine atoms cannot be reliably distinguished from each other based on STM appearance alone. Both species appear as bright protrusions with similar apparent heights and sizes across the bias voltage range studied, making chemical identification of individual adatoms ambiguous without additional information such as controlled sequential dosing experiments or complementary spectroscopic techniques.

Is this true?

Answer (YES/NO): NO